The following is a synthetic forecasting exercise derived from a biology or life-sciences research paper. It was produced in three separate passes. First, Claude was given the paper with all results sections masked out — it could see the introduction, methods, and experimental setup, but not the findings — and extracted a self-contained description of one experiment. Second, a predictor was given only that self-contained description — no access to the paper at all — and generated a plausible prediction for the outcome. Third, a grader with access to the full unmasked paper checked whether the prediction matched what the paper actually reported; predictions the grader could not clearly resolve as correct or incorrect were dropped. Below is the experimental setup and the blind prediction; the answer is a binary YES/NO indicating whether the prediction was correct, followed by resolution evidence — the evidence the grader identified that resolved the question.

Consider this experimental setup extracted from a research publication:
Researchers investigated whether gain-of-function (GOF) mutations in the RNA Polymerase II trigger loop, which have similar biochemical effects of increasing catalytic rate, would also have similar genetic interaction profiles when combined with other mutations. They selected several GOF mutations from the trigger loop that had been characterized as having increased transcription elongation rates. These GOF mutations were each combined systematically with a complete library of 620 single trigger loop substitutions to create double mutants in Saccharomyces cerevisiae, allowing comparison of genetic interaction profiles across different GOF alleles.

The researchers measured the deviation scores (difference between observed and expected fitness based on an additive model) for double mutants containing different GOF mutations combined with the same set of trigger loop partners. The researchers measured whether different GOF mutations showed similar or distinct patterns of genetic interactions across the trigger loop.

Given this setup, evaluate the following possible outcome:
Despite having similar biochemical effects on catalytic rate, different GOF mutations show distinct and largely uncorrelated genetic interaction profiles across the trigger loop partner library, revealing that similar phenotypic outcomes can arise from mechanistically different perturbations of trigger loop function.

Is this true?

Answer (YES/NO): YES